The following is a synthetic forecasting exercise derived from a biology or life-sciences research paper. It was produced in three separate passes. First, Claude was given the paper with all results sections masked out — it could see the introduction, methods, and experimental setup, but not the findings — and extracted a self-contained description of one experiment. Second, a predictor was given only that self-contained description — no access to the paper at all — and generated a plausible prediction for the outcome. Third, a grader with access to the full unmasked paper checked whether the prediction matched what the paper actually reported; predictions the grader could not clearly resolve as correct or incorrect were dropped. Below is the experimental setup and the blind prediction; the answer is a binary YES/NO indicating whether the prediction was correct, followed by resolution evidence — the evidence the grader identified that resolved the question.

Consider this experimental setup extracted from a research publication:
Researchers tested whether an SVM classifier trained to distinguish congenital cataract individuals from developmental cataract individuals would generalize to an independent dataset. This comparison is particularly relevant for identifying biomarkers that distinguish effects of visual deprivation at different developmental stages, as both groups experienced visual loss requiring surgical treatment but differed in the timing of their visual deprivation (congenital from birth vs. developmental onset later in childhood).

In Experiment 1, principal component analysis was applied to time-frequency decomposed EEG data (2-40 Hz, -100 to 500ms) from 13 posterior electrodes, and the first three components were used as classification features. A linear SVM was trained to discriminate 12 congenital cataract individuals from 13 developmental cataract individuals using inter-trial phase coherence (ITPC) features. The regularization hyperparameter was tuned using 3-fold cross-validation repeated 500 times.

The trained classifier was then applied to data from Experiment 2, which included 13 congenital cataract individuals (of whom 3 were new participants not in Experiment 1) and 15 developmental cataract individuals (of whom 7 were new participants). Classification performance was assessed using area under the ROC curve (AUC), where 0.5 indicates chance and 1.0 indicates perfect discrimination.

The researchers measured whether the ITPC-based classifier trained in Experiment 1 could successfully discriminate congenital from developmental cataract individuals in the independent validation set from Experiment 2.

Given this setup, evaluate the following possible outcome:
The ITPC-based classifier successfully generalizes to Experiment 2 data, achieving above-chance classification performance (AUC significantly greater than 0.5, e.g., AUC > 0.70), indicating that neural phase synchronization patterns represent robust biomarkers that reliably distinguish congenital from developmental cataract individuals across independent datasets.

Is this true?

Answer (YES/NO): YES